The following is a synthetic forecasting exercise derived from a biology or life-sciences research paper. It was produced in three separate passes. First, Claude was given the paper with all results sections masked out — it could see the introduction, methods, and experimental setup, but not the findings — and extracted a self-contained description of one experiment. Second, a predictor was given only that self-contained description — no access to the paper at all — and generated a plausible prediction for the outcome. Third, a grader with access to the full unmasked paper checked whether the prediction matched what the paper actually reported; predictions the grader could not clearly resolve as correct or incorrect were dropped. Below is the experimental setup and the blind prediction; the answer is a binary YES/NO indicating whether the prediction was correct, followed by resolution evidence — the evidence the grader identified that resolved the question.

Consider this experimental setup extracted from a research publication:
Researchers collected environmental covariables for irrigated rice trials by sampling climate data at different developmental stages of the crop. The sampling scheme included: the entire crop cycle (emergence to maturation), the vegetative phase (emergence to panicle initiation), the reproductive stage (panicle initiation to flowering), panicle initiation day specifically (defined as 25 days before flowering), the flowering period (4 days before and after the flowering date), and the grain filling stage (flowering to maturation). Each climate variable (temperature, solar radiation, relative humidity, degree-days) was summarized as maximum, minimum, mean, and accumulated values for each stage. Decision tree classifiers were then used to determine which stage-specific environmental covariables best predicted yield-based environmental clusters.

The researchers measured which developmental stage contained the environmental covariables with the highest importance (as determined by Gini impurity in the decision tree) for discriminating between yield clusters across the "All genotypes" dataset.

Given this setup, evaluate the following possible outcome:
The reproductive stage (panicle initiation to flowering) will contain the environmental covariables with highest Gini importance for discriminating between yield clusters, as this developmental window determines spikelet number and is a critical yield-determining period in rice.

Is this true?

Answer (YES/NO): YES